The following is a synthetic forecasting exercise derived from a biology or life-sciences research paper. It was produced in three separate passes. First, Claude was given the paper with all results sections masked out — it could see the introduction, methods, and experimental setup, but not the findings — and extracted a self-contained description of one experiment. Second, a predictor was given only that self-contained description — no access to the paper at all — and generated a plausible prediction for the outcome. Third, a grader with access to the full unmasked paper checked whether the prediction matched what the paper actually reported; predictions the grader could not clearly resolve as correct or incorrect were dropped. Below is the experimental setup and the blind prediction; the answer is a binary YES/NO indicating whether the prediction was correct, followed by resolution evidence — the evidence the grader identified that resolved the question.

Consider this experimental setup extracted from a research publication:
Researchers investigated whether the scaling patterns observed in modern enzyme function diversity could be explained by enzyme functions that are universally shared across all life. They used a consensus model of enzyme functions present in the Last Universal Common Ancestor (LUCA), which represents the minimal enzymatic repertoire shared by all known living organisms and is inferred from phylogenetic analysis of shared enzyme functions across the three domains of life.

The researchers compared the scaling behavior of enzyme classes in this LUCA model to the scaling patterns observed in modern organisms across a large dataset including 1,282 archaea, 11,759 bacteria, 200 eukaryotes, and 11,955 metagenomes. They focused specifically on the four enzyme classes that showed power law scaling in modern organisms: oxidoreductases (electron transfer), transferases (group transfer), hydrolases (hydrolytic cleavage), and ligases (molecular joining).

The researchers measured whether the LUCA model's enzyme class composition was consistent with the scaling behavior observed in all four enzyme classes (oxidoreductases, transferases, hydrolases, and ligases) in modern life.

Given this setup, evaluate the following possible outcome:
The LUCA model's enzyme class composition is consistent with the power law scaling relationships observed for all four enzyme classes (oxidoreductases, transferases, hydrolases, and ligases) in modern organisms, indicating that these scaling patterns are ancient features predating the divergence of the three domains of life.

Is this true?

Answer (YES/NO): NO